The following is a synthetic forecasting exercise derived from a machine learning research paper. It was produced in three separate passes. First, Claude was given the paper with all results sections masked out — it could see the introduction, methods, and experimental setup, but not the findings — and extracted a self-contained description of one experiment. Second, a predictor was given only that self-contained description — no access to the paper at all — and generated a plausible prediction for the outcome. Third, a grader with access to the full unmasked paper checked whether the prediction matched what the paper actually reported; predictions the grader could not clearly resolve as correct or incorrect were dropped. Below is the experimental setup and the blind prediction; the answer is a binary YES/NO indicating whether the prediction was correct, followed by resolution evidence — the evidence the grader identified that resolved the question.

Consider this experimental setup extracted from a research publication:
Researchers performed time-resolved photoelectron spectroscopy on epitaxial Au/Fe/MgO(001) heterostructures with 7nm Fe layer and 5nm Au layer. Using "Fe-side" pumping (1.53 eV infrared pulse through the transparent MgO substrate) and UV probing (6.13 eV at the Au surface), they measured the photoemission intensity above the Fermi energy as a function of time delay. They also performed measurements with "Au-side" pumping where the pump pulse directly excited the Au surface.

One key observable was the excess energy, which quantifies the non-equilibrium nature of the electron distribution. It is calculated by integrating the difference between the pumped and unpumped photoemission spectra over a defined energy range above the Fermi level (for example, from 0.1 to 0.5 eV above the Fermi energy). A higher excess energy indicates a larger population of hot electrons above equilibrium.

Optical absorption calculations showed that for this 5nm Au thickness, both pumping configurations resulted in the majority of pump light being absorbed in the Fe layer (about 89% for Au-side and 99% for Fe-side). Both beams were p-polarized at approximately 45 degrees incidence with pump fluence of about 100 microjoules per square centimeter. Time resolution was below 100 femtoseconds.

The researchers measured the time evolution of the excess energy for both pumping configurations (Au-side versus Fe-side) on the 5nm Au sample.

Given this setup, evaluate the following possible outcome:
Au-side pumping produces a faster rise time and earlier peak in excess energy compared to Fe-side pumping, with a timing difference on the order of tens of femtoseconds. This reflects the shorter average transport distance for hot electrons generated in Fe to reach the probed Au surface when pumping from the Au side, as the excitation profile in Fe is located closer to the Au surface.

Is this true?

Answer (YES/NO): NO